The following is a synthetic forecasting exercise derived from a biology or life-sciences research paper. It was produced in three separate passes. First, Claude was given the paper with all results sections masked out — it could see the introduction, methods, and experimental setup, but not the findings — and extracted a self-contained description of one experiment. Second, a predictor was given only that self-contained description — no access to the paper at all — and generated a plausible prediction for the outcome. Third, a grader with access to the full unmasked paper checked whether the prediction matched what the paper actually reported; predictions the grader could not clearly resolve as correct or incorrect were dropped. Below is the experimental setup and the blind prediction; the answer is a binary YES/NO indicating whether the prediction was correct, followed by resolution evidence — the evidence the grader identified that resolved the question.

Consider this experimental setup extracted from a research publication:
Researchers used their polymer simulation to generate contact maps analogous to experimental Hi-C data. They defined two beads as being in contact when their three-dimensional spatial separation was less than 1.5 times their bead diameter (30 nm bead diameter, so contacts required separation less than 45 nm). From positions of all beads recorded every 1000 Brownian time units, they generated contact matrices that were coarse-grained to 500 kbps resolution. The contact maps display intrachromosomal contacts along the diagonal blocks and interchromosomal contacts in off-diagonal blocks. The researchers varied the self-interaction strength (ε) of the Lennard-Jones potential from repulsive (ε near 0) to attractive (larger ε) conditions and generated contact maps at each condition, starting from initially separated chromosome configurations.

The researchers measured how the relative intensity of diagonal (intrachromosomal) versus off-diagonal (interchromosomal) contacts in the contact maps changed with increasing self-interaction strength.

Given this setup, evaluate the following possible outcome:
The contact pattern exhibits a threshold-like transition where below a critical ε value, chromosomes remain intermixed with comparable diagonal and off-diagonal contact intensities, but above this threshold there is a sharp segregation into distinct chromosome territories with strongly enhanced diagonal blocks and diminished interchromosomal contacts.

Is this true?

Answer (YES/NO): NO